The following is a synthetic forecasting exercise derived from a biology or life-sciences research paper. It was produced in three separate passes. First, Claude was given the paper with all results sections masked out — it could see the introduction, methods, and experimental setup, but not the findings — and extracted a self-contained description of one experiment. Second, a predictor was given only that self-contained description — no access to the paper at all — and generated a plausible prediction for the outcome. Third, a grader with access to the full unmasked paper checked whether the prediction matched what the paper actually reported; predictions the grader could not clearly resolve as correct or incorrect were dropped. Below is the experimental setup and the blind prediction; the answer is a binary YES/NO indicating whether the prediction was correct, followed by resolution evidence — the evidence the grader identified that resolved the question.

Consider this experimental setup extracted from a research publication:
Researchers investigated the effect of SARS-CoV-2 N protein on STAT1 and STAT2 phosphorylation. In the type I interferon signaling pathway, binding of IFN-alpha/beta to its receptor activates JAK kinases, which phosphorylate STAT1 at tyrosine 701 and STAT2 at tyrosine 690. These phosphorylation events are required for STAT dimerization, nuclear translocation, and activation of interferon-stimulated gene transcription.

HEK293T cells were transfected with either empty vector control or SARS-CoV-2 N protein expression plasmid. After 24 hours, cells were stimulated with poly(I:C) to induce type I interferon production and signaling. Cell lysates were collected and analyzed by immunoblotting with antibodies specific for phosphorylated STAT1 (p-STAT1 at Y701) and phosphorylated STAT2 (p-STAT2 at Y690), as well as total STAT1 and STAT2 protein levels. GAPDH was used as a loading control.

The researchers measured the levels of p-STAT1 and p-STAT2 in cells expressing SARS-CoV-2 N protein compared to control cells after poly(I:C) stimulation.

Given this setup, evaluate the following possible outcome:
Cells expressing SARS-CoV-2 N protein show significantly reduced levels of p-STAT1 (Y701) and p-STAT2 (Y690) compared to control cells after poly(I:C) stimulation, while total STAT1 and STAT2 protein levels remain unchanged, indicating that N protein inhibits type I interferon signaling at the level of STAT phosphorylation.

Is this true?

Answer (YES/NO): NO